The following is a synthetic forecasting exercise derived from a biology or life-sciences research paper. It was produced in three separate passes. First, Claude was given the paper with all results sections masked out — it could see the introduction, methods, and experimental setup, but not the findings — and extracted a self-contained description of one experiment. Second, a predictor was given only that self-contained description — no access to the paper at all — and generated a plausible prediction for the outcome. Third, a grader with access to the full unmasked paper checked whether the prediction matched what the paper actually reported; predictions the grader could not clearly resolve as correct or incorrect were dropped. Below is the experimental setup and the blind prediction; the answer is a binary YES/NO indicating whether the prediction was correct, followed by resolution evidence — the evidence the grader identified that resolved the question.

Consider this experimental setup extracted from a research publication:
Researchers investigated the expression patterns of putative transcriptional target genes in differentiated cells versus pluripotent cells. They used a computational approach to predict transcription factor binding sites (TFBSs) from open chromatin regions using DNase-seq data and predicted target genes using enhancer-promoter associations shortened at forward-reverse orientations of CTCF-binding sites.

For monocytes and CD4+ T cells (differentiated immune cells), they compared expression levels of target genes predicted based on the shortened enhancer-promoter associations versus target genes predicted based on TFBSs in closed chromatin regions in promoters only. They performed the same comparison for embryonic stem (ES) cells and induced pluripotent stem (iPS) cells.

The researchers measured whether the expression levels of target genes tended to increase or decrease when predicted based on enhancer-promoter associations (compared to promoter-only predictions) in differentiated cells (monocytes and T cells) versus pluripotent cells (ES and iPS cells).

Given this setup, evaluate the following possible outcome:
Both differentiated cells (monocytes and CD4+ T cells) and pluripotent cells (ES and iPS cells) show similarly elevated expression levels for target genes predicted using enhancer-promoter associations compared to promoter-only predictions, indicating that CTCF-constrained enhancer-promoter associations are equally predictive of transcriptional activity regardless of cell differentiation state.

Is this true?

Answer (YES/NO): NO